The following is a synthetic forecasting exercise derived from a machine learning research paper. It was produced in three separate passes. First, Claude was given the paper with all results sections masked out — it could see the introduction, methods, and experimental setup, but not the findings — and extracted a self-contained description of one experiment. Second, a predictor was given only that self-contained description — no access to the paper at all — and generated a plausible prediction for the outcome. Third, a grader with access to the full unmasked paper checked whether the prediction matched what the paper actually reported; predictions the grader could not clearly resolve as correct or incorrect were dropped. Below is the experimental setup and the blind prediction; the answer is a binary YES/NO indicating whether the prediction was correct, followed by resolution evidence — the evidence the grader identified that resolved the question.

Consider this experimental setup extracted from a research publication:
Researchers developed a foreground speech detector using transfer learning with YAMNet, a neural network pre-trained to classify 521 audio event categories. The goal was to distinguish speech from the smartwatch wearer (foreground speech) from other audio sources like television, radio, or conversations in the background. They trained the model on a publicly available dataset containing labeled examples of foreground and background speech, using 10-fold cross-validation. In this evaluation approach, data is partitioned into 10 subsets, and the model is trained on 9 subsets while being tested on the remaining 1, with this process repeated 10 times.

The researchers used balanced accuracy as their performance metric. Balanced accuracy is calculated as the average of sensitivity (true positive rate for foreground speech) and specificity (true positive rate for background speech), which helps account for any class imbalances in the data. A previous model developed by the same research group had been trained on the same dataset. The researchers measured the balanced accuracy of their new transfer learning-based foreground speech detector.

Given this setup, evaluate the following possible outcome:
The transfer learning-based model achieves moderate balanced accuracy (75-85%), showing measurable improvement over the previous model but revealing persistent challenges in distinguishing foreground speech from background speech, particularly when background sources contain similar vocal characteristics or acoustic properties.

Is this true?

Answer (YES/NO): NO